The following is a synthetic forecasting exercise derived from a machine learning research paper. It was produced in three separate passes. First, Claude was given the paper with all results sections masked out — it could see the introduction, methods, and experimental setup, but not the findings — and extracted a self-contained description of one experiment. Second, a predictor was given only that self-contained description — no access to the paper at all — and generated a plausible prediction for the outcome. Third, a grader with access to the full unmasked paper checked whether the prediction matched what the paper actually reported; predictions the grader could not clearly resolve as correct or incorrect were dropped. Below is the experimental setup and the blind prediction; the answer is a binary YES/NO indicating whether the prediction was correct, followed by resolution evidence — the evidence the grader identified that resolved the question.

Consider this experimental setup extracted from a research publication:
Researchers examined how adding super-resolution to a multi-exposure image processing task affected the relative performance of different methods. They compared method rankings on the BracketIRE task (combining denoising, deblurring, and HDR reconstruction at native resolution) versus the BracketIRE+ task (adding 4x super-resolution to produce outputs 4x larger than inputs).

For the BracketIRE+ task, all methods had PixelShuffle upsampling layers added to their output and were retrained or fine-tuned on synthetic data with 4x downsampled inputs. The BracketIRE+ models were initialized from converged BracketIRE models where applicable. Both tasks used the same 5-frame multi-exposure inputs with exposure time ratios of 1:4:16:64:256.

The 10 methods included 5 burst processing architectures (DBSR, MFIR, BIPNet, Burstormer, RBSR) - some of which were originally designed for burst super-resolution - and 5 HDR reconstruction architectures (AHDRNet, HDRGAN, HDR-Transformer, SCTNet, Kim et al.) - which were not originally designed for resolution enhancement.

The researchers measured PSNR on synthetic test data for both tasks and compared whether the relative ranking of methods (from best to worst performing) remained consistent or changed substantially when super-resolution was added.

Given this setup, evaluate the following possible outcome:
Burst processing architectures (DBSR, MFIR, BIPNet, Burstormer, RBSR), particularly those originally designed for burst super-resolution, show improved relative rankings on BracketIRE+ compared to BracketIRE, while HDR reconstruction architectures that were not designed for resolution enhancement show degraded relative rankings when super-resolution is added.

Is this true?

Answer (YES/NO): NO